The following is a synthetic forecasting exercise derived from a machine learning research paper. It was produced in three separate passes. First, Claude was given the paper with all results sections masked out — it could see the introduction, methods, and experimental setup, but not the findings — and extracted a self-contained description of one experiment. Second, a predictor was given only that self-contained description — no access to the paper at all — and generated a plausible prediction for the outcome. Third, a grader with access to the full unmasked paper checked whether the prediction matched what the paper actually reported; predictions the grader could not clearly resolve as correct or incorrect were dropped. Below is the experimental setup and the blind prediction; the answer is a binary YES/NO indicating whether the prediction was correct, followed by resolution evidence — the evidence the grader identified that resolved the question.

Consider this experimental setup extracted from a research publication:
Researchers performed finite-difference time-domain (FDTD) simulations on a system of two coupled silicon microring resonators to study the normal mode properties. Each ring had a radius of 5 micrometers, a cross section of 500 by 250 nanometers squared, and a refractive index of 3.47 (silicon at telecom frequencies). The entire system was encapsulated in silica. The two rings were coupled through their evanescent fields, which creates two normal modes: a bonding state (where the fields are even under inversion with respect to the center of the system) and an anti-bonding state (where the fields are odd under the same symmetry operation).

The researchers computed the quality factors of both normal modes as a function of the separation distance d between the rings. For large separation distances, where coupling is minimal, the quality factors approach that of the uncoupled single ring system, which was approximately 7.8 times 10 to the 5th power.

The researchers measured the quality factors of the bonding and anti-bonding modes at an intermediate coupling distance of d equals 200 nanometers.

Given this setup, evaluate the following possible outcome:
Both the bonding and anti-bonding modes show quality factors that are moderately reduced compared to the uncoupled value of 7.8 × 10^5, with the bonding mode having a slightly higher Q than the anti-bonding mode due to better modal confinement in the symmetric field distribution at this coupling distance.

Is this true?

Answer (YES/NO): NO